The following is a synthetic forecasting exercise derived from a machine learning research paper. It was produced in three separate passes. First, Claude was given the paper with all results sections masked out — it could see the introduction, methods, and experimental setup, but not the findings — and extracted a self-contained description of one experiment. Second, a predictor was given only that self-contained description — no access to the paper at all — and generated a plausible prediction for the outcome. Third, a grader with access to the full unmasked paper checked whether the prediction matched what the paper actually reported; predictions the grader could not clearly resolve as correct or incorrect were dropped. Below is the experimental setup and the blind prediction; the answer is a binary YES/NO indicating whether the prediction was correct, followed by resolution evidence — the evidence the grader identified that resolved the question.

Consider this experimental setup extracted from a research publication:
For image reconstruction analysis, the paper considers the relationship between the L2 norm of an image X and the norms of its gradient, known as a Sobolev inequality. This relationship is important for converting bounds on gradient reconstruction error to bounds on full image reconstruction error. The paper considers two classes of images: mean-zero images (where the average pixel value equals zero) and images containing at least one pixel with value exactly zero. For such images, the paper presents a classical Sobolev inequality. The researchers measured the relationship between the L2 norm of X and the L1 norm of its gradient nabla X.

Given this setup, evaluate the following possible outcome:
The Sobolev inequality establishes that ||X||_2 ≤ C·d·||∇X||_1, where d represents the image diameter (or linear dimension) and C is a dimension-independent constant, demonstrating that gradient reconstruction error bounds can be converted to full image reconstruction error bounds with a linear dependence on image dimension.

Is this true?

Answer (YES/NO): NO